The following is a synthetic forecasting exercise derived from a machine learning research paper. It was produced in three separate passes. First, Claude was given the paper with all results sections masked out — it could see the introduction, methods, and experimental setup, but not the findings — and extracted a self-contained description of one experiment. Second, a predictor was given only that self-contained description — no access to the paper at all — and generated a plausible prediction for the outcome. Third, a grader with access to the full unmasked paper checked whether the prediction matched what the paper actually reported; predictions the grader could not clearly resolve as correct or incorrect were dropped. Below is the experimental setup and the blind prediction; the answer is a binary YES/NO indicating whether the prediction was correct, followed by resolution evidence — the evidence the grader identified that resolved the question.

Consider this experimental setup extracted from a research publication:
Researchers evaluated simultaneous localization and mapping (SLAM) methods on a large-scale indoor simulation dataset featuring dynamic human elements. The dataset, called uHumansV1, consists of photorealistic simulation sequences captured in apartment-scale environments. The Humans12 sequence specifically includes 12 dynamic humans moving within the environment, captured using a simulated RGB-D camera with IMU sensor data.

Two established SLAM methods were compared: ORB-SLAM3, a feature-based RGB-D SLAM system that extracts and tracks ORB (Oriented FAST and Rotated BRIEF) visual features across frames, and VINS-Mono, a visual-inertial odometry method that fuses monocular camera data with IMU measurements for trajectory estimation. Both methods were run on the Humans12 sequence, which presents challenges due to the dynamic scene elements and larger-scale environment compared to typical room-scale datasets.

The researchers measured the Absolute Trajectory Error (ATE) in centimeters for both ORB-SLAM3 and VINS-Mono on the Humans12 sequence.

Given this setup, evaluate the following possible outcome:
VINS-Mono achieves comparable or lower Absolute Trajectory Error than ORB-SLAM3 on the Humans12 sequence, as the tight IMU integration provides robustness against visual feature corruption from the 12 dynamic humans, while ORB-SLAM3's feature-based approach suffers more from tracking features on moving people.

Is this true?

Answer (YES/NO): YES